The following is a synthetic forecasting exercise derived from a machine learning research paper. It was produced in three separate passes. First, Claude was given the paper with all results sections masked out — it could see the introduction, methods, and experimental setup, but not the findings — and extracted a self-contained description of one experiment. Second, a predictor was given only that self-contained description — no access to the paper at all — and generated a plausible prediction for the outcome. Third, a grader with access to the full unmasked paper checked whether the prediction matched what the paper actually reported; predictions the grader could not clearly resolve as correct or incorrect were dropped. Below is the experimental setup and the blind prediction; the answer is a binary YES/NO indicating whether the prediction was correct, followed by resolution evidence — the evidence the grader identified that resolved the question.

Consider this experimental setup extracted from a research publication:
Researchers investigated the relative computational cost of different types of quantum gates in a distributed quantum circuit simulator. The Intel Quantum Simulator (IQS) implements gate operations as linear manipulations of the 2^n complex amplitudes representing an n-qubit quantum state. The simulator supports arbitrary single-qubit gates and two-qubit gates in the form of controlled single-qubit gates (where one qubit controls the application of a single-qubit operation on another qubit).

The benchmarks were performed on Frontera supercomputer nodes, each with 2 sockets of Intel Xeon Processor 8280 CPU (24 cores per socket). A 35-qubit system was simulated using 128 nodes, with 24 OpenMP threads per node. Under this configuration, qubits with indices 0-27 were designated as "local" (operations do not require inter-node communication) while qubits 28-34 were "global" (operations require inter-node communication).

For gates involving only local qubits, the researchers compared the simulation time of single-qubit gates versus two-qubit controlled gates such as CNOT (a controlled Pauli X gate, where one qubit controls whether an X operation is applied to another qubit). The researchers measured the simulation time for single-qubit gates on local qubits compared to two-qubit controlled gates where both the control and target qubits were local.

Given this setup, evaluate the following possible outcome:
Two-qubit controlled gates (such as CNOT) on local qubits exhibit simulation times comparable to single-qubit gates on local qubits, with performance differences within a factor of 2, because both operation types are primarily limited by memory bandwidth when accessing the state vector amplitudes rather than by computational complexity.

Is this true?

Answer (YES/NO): YES